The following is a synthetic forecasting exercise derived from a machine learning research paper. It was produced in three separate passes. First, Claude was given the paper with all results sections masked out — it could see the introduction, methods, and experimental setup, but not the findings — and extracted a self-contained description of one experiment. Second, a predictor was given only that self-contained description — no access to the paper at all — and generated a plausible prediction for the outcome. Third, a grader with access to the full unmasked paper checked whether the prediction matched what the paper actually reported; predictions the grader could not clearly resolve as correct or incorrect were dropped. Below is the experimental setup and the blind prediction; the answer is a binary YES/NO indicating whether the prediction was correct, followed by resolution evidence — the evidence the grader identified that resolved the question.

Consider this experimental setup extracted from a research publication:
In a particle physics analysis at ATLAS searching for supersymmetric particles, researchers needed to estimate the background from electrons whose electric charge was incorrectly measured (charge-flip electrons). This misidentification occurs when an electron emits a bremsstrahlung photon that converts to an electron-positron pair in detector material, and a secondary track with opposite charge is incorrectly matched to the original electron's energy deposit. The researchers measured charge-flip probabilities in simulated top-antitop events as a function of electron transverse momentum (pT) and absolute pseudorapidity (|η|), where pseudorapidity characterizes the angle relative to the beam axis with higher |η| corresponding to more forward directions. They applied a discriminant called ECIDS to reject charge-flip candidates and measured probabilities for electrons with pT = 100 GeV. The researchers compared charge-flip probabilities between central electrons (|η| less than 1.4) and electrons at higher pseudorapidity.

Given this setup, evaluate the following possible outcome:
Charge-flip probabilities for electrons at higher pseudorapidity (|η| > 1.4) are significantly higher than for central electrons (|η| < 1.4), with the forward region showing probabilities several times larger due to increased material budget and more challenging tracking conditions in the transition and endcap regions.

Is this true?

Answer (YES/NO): YES